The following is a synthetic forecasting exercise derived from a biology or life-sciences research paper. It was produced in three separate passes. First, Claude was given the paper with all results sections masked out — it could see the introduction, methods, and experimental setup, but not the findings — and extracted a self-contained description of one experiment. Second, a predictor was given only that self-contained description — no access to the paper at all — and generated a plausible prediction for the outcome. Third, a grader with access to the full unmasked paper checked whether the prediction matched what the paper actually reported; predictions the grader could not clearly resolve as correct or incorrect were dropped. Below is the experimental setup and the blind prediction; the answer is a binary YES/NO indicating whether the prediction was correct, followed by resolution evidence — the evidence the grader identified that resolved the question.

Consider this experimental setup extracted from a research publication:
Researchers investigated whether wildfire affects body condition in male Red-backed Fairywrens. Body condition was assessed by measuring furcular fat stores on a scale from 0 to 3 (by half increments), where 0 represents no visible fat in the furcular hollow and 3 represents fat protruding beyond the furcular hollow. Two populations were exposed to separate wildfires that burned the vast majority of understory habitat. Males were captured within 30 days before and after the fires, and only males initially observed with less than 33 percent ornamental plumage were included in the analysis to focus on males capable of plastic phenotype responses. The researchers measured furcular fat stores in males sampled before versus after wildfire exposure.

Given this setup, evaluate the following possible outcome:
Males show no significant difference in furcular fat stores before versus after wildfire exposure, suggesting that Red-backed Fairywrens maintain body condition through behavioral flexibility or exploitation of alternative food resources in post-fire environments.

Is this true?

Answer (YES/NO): YES